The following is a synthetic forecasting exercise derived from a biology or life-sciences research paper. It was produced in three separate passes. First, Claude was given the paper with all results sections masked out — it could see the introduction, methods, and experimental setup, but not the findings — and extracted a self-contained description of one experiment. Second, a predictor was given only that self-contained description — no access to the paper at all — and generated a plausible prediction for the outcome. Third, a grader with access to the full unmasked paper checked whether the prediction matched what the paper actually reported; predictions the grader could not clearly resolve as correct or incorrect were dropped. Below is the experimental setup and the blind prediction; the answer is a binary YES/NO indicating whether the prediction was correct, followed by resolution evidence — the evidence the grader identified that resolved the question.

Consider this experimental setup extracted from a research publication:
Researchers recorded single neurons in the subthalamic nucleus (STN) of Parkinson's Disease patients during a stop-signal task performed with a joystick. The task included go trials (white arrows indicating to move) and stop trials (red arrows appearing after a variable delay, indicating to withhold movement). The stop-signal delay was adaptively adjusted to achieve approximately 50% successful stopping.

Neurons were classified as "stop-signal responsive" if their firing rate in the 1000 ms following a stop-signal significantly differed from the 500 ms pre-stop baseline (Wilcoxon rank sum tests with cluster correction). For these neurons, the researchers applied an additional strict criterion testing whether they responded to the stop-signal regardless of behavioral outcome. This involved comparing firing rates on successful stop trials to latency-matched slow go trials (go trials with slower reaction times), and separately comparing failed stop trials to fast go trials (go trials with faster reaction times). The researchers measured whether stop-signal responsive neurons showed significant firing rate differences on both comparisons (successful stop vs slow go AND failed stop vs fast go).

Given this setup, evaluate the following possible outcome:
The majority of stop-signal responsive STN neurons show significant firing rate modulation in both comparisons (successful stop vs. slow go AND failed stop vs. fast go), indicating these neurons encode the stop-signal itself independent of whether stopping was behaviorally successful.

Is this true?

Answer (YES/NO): NO